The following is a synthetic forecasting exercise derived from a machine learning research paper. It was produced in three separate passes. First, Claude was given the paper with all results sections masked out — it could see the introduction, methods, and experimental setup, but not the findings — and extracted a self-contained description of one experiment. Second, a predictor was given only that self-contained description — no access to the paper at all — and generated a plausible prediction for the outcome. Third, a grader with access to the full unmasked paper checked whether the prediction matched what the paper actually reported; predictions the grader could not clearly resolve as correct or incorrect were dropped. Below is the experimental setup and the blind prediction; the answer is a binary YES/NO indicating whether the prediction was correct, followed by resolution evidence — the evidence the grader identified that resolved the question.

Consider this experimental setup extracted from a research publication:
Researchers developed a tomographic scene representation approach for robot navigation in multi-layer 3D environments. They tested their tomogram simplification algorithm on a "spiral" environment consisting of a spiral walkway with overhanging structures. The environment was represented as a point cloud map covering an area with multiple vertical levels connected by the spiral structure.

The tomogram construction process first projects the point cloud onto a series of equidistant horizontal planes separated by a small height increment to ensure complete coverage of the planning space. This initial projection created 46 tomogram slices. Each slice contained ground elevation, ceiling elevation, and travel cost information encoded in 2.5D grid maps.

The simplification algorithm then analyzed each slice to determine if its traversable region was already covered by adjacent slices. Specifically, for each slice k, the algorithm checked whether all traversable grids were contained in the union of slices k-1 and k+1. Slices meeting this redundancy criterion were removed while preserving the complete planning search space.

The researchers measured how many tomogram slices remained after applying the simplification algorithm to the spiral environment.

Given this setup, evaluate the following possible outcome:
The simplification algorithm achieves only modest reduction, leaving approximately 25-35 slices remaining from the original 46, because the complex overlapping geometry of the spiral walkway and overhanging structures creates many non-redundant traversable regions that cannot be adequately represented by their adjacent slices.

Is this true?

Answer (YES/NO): NO